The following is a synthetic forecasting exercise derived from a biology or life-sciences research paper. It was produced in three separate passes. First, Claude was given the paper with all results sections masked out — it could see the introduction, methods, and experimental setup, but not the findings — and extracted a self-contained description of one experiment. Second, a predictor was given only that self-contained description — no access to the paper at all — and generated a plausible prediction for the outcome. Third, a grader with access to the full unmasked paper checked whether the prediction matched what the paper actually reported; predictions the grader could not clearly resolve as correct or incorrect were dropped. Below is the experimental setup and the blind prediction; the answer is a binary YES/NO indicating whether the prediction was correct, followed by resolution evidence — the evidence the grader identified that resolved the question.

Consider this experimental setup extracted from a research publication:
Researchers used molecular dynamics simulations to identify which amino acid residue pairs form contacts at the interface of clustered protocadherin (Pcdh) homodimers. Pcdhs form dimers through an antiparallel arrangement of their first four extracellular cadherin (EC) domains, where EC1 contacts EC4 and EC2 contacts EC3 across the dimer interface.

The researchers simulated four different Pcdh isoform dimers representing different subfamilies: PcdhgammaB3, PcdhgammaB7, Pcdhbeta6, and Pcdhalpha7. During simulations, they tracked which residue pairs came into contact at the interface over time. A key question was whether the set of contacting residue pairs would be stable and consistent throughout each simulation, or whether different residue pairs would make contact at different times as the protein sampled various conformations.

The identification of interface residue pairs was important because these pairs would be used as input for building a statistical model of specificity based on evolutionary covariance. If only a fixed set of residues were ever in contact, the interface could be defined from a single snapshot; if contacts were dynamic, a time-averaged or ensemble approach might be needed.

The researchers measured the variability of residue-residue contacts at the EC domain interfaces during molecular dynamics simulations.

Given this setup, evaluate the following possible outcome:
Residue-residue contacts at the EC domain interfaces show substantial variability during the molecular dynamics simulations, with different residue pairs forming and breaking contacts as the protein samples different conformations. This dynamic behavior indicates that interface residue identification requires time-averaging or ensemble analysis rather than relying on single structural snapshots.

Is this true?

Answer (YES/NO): YES